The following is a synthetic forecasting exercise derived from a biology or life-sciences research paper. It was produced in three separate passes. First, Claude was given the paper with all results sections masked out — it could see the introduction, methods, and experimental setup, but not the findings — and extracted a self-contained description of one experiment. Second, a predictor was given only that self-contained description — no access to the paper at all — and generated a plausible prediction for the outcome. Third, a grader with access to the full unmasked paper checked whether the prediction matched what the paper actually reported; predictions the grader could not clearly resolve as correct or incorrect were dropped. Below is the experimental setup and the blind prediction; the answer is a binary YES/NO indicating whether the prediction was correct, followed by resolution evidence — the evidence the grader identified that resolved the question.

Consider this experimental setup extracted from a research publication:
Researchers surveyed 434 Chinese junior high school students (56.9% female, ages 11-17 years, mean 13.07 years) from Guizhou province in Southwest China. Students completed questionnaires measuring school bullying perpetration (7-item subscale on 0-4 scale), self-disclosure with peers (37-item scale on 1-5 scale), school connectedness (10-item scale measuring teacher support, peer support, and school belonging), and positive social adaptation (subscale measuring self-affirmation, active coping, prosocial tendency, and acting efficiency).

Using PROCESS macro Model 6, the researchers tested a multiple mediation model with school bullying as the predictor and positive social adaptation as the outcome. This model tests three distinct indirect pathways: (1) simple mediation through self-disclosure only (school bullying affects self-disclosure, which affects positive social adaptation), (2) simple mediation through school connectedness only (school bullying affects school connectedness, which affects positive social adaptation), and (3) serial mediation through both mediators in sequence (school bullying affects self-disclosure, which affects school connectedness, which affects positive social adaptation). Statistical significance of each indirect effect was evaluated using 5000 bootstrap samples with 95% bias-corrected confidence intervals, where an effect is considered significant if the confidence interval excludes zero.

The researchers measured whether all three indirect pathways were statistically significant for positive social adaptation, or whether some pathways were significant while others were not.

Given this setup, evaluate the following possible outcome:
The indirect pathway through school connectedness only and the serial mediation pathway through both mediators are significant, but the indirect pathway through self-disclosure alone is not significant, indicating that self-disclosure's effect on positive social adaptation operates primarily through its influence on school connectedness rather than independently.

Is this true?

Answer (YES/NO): NO